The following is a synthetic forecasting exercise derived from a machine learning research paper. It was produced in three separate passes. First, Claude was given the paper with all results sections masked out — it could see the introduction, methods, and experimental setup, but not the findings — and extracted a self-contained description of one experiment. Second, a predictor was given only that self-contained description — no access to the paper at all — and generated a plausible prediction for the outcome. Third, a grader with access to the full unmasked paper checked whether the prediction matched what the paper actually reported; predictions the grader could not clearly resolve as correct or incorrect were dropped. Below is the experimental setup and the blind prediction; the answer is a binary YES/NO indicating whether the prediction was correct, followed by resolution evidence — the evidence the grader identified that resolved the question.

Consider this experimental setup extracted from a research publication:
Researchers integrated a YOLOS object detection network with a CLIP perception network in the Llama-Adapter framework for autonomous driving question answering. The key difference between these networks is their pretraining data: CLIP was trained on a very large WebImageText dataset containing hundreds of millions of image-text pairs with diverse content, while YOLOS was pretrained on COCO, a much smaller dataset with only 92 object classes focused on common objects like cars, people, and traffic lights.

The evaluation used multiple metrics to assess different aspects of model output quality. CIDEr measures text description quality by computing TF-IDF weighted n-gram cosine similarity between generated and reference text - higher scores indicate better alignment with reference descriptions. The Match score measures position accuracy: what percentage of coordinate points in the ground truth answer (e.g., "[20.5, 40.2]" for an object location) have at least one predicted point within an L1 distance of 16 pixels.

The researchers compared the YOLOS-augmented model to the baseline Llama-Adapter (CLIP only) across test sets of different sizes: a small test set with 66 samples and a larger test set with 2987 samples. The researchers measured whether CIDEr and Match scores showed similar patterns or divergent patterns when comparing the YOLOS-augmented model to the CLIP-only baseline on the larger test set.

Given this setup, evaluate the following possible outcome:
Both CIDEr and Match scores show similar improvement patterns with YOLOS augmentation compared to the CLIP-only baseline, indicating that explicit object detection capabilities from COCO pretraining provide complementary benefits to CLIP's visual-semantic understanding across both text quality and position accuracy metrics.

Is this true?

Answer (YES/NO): NO